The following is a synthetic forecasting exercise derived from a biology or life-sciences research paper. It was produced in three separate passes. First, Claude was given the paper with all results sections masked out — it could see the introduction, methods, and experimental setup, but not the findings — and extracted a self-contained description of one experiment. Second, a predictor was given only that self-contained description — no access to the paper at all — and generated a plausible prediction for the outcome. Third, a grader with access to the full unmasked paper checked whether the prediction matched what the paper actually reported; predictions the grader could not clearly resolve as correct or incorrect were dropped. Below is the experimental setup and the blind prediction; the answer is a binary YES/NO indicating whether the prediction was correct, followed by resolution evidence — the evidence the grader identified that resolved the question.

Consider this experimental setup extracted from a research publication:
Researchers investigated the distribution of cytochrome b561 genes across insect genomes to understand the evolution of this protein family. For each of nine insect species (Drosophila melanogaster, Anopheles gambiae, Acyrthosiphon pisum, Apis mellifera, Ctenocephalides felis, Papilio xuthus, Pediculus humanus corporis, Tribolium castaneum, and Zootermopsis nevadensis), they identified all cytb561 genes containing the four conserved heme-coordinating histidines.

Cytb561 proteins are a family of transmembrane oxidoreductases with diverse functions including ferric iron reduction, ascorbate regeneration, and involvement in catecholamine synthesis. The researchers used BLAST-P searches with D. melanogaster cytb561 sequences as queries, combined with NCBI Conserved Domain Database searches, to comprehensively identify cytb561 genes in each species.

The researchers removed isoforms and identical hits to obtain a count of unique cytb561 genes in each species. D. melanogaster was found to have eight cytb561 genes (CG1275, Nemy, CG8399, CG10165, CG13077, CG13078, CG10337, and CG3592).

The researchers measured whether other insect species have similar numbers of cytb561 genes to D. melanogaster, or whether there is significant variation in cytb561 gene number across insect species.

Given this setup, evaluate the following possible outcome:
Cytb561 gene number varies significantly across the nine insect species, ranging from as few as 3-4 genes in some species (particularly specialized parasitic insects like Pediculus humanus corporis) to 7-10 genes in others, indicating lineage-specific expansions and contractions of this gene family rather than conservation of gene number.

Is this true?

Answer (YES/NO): YES